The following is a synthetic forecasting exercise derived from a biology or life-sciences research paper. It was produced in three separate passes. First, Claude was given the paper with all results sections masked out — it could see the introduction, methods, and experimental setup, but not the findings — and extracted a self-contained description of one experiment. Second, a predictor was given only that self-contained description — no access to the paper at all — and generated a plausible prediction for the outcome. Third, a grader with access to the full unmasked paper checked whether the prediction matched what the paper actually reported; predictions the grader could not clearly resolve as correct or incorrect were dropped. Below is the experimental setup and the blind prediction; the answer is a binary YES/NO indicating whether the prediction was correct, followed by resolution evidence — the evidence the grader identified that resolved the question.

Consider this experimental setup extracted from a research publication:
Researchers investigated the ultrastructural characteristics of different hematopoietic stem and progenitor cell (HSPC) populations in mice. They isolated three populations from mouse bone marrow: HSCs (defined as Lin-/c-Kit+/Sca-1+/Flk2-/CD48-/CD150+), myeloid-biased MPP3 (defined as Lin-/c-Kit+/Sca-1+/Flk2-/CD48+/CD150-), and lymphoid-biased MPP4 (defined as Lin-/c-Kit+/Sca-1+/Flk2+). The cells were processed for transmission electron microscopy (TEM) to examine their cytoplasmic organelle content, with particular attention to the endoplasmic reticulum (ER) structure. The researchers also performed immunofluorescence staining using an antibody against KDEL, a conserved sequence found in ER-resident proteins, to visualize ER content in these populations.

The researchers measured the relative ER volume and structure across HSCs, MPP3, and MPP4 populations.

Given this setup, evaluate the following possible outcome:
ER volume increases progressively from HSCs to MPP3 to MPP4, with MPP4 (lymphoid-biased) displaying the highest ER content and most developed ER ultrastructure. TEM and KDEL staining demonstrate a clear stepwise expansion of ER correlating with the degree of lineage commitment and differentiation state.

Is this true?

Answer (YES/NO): NO